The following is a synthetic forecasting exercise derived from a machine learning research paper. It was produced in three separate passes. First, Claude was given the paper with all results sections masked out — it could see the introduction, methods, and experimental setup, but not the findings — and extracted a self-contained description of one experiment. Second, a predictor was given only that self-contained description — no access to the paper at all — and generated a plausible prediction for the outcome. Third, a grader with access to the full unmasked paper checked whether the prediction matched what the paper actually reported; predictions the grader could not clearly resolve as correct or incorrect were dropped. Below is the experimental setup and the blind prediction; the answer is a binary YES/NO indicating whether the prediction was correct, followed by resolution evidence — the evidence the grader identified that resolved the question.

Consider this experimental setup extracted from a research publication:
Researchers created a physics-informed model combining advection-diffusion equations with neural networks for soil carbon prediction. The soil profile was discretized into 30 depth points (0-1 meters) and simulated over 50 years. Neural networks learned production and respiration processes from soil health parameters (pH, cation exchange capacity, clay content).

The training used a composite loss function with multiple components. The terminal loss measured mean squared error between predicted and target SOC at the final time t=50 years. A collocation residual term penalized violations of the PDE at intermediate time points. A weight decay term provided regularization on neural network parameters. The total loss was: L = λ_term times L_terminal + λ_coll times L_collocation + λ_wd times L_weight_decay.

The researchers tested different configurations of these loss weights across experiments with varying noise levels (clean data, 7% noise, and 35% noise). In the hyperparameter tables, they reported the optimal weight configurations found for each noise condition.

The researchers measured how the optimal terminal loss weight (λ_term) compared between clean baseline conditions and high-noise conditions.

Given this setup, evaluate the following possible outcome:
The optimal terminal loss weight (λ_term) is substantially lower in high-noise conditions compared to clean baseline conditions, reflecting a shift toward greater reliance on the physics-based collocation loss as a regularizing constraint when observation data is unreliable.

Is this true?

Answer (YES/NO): NO